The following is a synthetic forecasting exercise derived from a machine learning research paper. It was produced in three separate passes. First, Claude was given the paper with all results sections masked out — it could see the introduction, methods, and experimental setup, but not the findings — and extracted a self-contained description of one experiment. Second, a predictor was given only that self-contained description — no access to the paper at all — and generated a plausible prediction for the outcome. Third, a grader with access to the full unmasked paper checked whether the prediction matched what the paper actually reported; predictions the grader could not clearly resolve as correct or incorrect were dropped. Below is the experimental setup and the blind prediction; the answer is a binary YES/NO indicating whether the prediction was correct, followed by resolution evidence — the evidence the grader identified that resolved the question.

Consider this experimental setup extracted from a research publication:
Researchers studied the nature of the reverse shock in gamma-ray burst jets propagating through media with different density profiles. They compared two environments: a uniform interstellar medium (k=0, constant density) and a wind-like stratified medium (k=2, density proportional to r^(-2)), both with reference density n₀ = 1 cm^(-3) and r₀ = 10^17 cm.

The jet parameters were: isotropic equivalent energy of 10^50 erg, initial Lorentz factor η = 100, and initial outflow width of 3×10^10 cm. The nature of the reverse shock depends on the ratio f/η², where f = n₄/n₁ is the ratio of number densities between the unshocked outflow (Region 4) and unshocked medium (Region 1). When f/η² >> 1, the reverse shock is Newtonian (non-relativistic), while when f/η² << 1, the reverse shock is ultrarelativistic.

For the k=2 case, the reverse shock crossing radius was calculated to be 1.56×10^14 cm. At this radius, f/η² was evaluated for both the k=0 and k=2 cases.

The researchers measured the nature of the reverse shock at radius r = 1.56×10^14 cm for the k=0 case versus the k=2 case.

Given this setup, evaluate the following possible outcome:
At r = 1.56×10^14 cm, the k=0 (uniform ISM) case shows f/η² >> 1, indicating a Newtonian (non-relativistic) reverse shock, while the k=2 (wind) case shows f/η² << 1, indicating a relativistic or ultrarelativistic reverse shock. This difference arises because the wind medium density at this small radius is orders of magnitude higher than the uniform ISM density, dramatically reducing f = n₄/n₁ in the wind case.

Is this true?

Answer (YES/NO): YES